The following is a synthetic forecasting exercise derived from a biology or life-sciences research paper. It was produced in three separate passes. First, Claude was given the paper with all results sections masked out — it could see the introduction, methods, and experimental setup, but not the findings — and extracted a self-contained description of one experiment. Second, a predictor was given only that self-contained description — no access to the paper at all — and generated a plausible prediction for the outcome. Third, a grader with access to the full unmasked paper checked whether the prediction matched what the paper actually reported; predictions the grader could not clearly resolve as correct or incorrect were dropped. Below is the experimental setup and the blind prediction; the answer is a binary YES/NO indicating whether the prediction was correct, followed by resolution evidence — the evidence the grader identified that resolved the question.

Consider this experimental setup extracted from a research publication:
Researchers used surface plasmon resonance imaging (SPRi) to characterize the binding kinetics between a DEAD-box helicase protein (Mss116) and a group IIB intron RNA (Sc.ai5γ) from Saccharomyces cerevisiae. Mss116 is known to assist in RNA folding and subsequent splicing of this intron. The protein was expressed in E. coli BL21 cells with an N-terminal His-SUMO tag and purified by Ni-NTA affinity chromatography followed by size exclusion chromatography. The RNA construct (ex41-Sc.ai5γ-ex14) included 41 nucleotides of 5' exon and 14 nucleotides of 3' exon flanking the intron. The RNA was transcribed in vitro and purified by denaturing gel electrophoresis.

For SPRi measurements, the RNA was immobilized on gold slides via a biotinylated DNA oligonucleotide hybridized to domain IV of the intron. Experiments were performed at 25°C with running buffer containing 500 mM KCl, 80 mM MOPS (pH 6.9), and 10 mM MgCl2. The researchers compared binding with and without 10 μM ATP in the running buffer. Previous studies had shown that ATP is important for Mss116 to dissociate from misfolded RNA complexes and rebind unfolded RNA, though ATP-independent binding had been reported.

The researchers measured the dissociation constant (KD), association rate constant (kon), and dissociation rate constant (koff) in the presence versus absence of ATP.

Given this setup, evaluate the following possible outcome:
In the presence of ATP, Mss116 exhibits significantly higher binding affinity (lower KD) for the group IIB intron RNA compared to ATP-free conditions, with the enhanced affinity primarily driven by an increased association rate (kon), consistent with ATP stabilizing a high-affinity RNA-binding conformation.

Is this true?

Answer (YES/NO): NO